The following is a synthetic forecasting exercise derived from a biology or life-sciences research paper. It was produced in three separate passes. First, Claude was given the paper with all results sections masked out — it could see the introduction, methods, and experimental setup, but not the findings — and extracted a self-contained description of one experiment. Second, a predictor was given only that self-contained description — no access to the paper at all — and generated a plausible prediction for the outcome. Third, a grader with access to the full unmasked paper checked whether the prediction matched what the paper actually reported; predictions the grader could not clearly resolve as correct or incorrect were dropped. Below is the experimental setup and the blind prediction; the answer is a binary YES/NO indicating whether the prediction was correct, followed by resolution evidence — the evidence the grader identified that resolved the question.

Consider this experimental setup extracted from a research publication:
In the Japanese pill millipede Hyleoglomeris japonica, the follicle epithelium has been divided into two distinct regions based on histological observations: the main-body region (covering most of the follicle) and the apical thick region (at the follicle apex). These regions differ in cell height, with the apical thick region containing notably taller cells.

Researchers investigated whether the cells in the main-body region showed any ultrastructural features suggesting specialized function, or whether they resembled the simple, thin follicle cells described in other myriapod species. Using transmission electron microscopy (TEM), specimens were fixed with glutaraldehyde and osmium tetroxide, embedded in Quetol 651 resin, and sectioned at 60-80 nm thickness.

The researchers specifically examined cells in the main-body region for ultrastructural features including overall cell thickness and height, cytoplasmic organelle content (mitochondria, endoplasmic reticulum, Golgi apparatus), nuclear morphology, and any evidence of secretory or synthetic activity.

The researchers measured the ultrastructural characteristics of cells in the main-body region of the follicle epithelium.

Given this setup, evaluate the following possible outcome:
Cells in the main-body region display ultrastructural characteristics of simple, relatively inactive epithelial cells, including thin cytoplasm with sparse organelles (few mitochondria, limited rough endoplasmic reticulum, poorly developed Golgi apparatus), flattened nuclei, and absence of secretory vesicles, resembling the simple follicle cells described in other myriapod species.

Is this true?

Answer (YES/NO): YES